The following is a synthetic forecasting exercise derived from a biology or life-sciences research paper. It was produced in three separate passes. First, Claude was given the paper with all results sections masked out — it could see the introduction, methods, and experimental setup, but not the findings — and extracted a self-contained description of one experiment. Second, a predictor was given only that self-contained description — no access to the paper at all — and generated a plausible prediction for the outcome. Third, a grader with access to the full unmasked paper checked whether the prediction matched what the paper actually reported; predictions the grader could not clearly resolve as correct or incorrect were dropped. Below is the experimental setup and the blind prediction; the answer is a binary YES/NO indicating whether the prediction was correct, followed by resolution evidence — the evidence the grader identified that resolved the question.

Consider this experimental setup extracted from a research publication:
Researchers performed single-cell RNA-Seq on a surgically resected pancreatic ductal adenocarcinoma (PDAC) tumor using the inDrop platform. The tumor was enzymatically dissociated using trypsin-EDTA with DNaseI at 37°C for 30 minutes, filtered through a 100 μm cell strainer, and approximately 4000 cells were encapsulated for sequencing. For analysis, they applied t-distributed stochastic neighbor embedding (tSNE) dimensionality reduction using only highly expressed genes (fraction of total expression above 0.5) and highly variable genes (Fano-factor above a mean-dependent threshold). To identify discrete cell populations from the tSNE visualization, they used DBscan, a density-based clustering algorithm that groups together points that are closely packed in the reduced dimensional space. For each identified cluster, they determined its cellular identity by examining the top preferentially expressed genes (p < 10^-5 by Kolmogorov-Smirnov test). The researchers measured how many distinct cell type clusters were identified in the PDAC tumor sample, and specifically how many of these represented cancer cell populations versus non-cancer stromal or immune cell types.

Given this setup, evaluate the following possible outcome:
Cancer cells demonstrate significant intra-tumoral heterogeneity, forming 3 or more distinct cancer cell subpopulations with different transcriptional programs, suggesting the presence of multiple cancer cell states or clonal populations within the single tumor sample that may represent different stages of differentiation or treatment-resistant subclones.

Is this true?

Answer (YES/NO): YES